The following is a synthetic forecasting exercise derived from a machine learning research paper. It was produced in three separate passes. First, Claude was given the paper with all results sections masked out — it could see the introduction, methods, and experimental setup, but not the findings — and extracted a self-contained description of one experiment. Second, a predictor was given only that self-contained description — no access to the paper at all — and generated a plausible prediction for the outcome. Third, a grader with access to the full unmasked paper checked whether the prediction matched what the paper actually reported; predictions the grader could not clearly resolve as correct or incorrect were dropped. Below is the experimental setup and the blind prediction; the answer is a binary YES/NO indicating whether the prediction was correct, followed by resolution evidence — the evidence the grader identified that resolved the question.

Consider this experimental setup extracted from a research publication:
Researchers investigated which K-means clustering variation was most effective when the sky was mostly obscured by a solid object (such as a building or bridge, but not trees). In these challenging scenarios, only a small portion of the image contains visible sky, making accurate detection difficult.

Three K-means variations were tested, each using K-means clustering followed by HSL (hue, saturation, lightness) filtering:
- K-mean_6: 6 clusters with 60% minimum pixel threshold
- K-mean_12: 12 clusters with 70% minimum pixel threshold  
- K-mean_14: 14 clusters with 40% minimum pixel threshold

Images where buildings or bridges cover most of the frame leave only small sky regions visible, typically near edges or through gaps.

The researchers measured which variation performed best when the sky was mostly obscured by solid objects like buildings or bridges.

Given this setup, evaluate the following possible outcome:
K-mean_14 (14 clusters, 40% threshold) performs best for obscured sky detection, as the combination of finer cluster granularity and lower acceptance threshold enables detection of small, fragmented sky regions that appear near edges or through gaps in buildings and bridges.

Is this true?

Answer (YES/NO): NO